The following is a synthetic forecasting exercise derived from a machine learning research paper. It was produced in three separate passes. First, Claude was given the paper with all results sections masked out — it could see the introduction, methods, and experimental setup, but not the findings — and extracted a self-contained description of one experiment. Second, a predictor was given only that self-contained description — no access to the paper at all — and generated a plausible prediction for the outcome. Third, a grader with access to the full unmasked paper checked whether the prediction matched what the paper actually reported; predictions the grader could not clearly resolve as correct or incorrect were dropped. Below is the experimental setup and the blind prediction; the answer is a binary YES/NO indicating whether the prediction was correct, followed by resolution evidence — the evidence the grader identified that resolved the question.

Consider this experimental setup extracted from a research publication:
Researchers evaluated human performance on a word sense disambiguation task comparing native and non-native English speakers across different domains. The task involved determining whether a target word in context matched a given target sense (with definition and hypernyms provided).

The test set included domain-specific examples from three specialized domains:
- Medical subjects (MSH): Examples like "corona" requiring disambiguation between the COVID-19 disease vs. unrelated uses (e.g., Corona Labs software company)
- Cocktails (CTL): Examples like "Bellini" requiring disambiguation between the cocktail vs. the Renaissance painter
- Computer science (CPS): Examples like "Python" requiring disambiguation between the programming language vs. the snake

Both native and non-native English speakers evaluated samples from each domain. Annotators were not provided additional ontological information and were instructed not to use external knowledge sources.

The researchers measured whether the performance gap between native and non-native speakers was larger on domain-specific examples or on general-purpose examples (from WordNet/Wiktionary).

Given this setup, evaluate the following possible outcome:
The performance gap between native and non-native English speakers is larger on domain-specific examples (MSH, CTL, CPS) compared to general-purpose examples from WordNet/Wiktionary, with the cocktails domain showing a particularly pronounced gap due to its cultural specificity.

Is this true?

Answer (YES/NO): NO